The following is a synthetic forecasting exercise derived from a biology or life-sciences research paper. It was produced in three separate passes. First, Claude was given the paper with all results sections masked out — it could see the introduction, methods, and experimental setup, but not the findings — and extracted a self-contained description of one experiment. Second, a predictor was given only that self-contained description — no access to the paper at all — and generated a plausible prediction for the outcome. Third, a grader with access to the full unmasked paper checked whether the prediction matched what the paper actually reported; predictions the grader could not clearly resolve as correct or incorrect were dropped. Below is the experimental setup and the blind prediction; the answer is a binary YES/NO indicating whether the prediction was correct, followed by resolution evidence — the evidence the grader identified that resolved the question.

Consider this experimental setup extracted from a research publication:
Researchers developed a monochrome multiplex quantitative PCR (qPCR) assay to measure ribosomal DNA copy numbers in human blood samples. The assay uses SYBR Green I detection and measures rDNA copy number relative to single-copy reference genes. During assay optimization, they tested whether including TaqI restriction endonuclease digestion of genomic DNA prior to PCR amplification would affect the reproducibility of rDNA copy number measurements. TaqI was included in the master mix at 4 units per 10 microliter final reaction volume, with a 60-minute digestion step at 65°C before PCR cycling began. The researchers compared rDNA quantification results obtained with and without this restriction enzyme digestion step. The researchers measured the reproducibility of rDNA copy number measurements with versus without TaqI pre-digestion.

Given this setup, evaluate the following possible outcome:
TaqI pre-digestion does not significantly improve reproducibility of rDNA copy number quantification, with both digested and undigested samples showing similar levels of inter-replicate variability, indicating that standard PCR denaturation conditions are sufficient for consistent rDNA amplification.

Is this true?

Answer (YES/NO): NO